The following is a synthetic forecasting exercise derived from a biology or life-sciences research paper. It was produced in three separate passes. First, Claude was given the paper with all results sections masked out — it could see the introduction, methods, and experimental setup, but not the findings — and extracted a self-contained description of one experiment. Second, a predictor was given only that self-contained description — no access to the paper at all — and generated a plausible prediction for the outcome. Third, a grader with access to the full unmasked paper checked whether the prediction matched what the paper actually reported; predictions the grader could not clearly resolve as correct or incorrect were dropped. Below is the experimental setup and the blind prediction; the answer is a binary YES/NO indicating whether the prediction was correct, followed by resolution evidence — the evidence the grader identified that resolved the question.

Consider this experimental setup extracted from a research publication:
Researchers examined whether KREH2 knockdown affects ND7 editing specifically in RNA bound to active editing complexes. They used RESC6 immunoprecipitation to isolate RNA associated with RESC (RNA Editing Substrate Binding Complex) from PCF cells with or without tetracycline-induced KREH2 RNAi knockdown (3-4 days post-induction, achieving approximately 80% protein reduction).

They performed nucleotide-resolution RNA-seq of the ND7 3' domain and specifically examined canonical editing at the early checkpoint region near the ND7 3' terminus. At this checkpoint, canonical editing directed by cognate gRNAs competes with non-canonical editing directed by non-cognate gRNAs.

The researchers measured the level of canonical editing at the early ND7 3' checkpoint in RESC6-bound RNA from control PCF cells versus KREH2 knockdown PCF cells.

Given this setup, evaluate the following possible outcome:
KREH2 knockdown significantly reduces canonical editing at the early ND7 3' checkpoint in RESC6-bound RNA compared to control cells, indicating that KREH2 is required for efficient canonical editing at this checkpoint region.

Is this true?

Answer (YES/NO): NO